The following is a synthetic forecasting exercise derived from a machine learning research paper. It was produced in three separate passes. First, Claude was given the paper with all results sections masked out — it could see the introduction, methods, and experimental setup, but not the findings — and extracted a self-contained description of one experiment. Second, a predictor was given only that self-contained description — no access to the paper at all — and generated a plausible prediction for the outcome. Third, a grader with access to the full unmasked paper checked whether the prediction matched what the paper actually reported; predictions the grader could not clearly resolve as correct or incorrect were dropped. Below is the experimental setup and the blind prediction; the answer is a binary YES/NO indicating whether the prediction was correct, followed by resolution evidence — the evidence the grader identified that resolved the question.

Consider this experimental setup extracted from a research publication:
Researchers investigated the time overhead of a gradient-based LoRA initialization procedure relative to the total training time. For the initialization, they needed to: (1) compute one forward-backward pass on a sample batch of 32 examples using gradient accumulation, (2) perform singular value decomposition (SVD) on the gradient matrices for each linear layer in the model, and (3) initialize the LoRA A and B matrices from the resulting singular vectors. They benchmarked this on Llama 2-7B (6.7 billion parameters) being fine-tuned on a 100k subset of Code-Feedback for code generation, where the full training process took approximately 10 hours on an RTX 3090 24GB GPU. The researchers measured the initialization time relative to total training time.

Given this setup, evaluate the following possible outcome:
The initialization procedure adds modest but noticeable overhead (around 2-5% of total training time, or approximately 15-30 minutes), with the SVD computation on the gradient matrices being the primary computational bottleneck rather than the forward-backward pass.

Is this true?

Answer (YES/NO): NO